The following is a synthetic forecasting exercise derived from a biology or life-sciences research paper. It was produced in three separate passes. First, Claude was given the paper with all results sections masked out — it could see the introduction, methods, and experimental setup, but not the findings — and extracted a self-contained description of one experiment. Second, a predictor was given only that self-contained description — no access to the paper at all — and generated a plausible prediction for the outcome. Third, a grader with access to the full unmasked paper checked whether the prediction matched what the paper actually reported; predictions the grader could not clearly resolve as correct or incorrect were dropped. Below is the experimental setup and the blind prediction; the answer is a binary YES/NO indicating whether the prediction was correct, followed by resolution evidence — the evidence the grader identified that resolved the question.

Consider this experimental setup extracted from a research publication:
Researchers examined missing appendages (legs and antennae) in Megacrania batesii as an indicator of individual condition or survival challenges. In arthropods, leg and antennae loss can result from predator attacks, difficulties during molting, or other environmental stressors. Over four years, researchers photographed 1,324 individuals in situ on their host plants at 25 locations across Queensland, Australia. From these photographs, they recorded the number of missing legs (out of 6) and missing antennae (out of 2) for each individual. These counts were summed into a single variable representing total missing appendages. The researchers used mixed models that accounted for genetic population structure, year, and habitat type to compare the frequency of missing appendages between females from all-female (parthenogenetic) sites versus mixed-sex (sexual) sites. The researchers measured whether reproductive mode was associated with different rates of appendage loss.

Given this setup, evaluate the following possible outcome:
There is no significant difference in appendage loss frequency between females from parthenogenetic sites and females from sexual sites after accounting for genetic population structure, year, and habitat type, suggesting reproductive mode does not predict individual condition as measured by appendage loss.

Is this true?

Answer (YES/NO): YES